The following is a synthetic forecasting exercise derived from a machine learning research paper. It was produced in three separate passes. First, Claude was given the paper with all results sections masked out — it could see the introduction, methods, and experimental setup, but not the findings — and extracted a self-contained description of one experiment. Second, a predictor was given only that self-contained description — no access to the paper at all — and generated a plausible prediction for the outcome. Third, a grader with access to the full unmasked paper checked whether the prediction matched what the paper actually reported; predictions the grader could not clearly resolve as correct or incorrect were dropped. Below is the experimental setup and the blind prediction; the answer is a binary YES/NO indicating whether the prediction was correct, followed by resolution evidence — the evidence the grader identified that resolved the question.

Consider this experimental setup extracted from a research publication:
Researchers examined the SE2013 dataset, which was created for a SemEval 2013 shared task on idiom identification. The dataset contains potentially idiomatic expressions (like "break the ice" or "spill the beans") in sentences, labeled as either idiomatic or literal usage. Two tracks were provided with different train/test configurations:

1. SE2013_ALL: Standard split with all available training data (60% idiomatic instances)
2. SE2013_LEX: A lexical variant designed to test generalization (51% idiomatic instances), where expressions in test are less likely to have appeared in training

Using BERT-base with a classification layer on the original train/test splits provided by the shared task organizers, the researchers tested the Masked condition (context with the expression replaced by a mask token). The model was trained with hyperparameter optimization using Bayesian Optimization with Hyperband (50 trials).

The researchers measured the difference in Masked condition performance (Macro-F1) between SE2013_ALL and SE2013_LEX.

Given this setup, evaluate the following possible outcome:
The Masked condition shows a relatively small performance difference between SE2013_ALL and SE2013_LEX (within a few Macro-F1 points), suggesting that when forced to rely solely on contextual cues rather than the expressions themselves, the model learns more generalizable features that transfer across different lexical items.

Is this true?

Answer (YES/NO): NO